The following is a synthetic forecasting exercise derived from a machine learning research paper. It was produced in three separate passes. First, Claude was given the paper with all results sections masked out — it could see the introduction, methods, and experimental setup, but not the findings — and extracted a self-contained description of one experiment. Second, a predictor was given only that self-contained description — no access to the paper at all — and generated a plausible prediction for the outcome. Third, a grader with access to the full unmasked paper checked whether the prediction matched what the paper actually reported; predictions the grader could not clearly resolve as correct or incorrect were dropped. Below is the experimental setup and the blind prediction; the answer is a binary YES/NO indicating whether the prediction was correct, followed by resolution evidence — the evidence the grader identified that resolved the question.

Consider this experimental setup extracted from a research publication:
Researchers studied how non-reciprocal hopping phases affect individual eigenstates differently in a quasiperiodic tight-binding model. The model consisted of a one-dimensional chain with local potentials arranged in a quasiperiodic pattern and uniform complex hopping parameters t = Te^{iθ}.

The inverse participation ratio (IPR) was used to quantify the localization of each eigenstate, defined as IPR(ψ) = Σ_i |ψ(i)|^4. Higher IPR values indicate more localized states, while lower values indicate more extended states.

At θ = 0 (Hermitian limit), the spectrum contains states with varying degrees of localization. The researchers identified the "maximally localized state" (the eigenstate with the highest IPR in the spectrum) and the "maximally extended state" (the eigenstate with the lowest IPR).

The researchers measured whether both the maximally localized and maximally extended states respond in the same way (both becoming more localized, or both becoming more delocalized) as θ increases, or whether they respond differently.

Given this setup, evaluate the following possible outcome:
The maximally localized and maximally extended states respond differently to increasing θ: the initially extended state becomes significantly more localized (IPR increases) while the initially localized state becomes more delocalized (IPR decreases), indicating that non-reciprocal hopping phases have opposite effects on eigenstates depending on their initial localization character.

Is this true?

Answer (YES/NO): NO